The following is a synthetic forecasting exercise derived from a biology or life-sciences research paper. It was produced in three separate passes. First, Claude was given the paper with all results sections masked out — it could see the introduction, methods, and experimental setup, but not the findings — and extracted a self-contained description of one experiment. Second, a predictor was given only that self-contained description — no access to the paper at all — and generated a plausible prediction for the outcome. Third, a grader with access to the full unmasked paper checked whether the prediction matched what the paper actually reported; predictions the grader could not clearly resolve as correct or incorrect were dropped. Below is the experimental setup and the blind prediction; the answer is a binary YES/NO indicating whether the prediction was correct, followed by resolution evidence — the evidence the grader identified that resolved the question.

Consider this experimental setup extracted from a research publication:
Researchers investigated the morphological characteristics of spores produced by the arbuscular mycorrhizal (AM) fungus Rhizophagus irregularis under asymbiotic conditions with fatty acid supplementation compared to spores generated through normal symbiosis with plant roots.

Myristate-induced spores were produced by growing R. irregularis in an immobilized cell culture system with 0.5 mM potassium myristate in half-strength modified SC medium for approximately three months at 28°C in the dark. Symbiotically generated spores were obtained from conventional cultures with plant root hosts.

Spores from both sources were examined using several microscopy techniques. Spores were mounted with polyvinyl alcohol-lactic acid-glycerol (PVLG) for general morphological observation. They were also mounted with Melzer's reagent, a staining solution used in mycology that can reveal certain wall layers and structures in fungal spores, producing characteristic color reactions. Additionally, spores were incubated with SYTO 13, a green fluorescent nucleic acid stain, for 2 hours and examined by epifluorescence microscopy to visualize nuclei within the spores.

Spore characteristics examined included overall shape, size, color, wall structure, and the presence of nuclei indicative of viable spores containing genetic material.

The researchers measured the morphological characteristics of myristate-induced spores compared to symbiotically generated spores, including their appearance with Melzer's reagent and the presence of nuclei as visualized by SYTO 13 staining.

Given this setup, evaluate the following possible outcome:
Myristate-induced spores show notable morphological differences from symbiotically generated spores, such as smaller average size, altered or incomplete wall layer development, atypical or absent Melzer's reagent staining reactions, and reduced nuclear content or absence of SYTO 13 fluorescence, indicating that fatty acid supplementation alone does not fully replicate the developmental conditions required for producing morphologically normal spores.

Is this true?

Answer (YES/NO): NO